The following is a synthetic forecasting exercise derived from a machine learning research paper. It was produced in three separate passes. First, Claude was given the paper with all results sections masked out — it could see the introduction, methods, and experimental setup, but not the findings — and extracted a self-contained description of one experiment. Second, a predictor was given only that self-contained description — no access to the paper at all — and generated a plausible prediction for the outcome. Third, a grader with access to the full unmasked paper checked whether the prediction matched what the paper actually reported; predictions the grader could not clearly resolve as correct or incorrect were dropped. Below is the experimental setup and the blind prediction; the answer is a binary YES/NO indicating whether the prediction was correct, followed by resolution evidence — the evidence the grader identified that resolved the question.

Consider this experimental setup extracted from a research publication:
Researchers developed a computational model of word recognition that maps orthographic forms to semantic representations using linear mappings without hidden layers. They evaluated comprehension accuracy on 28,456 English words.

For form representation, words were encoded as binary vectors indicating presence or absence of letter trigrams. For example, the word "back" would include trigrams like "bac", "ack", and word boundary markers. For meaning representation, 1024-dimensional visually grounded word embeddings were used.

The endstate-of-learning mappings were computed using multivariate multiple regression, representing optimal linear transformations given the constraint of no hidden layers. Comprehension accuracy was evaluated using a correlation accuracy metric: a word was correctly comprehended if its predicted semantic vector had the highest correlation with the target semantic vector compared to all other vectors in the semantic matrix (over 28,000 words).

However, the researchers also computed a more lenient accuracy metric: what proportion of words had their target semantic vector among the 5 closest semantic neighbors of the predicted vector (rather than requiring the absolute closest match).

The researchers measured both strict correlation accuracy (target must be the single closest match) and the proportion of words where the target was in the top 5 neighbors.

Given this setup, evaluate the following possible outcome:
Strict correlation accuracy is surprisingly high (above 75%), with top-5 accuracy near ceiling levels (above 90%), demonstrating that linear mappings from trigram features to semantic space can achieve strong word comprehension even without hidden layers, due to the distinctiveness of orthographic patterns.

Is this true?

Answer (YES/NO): NO